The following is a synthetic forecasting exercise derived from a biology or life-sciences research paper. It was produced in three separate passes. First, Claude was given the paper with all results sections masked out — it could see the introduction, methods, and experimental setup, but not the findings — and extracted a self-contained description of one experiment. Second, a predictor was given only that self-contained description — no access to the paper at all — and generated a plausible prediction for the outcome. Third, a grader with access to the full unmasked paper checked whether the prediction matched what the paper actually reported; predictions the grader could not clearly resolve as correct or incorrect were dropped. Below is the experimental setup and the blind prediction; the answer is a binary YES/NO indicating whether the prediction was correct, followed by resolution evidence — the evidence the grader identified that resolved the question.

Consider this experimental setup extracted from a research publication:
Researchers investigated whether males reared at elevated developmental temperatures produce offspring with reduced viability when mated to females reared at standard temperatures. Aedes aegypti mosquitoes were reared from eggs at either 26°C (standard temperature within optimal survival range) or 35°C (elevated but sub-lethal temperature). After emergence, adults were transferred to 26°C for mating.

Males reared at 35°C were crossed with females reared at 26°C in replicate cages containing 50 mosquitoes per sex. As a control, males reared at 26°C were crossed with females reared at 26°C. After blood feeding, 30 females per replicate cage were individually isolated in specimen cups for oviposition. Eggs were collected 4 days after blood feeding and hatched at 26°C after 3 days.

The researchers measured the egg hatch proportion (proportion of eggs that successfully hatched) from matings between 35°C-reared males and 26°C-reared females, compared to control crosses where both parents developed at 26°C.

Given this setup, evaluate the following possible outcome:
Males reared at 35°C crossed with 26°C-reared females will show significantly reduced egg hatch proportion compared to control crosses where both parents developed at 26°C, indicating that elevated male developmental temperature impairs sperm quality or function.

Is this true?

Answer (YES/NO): YES